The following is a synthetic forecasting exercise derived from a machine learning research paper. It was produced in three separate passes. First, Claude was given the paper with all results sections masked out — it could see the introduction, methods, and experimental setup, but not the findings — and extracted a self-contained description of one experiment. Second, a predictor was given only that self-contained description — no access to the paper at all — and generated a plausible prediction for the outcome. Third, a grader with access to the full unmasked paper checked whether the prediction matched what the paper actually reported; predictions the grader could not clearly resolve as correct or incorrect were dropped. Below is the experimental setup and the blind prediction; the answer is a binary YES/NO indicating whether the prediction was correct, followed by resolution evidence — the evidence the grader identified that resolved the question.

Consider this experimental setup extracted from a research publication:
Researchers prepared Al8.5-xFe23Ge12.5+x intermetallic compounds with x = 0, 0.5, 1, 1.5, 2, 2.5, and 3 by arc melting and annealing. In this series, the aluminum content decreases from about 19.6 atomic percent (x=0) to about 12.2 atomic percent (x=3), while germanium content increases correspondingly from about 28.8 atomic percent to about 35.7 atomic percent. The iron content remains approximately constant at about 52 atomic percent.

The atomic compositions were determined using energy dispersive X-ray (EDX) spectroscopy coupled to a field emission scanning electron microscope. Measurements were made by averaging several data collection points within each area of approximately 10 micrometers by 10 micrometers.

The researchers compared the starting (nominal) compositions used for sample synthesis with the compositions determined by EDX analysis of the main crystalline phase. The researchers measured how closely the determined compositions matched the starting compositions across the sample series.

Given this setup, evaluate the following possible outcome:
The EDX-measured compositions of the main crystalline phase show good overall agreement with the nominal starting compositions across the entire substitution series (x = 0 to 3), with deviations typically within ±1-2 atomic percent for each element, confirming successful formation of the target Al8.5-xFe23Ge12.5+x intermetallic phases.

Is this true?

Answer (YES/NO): YES